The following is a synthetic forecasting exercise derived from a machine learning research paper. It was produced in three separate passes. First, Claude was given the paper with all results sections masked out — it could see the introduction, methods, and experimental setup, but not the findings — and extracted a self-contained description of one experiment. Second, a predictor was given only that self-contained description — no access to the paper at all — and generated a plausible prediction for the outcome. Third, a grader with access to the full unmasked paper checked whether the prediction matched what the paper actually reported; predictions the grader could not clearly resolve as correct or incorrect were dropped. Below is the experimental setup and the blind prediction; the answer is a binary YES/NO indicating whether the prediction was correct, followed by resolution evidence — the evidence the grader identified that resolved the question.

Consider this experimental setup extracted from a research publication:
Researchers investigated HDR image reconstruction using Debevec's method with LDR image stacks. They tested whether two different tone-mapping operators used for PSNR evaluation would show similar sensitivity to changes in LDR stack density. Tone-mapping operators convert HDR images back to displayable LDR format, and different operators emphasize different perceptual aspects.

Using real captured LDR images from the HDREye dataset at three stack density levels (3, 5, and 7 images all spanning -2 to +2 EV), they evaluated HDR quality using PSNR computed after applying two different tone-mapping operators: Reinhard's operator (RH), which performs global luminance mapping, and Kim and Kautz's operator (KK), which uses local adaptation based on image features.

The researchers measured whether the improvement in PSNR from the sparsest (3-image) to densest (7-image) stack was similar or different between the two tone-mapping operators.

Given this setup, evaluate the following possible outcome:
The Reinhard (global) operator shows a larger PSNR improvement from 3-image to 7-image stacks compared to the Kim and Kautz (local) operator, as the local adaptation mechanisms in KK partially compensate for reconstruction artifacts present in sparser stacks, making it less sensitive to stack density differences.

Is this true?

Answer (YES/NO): NO